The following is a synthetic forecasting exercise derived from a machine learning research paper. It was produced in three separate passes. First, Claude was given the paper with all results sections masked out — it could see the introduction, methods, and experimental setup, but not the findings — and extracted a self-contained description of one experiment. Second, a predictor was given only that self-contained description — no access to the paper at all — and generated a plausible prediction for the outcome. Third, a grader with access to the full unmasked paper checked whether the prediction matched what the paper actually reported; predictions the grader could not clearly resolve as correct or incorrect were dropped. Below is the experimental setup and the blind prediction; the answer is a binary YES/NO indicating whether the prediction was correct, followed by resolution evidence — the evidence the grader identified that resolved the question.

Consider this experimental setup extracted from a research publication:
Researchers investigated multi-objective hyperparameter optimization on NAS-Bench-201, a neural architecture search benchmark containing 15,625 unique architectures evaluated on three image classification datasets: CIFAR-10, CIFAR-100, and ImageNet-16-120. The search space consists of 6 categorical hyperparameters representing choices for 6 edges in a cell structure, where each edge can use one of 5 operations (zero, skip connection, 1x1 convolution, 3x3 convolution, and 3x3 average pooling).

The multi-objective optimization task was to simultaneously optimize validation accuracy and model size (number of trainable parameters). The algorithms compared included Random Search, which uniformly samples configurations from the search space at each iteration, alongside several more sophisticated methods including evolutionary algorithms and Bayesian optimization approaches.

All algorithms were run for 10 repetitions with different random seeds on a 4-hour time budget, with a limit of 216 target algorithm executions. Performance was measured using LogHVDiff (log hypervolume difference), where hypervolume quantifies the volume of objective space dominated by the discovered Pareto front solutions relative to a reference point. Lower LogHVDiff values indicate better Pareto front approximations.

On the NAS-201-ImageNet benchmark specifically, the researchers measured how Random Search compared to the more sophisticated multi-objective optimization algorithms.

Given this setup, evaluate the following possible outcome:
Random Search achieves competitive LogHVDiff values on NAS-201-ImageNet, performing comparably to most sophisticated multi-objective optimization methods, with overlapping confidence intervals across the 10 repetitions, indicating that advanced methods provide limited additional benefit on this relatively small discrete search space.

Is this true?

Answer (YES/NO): YES